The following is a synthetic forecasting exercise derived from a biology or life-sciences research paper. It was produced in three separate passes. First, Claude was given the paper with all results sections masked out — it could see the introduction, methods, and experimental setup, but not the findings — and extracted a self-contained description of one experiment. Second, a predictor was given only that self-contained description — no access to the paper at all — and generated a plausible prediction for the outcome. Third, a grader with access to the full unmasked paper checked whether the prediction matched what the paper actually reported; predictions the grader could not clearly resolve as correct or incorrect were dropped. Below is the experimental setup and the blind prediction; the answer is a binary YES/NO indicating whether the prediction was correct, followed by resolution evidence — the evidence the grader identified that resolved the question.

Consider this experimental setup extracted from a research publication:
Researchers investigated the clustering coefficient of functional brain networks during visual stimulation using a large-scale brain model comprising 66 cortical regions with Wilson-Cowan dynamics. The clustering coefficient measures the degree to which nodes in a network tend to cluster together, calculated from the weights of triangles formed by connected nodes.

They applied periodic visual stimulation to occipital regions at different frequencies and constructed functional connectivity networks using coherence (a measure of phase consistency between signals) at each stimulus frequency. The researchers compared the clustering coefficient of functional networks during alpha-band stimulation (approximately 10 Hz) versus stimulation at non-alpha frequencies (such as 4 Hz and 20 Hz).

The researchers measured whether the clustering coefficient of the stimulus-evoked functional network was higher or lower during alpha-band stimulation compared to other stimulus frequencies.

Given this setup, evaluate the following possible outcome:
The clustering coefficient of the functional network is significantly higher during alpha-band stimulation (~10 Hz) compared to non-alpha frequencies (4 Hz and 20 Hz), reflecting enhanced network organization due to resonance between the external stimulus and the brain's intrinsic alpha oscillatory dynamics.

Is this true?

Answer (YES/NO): YES